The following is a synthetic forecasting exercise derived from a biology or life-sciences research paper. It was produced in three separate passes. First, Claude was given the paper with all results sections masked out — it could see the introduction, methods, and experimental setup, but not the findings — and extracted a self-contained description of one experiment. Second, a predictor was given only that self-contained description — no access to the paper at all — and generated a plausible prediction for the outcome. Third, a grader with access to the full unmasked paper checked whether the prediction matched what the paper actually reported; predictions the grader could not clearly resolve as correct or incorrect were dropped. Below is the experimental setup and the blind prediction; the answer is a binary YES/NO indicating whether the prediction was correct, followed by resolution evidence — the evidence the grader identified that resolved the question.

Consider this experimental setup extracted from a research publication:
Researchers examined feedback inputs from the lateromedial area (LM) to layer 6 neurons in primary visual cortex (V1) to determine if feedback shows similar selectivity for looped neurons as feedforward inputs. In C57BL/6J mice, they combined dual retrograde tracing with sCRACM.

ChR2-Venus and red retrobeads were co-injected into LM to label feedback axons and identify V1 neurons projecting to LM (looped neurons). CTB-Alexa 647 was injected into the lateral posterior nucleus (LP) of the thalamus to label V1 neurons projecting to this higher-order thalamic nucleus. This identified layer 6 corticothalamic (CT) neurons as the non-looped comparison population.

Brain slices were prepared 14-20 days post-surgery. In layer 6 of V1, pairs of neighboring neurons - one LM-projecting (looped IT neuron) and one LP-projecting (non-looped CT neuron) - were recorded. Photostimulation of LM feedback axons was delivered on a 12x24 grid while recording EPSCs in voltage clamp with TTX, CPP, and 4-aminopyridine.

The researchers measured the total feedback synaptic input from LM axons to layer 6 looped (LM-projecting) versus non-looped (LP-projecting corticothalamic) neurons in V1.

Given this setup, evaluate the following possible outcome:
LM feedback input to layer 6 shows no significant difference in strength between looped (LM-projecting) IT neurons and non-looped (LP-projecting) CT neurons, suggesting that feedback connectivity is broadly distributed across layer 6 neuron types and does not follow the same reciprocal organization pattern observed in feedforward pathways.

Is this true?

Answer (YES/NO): NO